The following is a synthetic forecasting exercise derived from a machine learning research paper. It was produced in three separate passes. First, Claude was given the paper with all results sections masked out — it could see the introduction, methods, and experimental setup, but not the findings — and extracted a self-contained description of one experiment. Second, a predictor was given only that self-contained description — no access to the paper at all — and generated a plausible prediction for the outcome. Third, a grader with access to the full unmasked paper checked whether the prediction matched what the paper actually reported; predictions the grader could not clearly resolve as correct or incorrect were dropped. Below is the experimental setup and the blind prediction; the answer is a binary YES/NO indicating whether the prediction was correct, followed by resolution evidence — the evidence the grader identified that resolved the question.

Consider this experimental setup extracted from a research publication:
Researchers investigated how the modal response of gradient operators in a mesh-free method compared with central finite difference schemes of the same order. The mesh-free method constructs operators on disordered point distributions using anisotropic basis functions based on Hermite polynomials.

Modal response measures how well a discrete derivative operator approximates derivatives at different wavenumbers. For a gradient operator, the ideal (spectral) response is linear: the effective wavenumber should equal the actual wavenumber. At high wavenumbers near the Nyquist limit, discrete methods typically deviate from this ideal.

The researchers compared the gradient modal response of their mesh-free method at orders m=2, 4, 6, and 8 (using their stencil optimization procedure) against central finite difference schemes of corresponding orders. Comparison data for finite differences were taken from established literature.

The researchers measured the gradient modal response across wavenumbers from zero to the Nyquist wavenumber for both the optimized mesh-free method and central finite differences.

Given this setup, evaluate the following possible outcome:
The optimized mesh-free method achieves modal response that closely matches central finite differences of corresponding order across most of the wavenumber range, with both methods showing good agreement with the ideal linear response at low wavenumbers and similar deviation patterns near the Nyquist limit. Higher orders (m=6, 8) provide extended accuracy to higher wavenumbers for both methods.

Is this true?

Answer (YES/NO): NO